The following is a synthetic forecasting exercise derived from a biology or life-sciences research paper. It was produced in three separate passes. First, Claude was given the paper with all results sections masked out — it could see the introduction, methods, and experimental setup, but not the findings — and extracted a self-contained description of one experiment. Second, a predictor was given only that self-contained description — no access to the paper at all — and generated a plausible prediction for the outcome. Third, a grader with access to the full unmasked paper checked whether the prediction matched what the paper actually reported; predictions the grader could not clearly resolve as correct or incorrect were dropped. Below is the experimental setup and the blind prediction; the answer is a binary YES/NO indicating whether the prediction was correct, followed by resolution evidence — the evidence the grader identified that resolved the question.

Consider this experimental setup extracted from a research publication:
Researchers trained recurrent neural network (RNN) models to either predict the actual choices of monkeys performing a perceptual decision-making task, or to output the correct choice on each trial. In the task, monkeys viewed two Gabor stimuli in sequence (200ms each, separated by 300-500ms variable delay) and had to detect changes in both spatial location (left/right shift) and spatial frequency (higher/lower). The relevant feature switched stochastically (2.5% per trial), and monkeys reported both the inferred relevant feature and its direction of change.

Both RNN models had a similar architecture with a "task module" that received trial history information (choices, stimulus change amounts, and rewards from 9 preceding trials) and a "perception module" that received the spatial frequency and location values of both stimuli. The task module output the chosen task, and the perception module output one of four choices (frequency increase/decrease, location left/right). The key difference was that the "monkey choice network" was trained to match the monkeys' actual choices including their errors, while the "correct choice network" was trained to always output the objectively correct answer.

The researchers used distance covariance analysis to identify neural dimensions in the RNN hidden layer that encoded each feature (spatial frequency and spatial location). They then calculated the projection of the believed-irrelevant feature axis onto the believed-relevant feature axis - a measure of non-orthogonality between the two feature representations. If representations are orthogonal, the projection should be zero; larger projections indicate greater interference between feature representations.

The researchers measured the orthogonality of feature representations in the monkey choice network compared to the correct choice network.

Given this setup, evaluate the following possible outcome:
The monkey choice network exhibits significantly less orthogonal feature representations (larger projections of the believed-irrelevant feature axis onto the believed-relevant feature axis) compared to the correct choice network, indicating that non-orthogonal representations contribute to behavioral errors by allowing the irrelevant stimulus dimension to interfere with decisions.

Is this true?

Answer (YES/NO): YES